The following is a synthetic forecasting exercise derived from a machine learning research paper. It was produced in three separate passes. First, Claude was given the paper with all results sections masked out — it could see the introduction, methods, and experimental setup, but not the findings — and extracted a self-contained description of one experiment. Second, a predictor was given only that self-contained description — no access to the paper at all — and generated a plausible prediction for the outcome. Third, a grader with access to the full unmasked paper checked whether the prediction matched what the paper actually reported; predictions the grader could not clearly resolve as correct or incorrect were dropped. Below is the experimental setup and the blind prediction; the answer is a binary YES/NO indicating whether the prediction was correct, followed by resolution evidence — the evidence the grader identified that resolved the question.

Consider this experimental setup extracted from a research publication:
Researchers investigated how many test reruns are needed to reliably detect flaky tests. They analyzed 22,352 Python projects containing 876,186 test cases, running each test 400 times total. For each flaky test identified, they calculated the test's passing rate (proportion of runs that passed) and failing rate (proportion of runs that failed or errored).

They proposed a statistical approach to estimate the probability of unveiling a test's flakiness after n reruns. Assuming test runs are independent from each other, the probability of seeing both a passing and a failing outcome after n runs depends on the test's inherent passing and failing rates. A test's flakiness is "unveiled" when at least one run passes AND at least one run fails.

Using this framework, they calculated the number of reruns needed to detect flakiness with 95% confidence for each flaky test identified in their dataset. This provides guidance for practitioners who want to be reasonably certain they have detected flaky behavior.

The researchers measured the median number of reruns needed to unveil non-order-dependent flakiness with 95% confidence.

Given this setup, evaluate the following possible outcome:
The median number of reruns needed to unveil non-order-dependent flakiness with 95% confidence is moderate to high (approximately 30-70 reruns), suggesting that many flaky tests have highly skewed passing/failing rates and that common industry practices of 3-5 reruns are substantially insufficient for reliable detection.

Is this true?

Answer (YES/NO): NO